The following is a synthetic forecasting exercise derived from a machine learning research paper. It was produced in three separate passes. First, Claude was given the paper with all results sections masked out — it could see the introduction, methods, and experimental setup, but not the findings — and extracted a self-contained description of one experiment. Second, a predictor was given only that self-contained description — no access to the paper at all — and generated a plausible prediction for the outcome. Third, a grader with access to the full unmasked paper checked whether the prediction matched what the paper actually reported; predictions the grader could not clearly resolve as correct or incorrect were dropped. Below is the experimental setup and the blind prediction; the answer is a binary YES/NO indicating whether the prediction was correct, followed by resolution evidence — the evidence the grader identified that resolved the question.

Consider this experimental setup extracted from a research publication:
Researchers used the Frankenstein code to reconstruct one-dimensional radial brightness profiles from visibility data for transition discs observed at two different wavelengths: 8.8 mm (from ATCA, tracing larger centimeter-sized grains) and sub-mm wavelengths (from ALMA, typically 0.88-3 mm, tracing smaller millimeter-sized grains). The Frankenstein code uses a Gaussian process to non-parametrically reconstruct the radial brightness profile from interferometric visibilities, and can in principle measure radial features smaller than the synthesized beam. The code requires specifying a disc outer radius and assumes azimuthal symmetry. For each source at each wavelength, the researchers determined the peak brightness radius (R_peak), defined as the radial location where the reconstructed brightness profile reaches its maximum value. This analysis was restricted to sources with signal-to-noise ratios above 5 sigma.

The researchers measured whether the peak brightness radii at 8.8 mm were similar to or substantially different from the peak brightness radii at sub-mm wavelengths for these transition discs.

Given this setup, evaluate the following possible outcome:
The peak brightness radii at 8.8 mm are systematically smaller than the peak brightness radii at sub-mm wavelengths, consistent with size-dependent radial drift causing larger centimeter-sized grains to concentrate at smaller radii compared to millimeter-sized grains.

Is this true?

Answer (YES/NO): NO